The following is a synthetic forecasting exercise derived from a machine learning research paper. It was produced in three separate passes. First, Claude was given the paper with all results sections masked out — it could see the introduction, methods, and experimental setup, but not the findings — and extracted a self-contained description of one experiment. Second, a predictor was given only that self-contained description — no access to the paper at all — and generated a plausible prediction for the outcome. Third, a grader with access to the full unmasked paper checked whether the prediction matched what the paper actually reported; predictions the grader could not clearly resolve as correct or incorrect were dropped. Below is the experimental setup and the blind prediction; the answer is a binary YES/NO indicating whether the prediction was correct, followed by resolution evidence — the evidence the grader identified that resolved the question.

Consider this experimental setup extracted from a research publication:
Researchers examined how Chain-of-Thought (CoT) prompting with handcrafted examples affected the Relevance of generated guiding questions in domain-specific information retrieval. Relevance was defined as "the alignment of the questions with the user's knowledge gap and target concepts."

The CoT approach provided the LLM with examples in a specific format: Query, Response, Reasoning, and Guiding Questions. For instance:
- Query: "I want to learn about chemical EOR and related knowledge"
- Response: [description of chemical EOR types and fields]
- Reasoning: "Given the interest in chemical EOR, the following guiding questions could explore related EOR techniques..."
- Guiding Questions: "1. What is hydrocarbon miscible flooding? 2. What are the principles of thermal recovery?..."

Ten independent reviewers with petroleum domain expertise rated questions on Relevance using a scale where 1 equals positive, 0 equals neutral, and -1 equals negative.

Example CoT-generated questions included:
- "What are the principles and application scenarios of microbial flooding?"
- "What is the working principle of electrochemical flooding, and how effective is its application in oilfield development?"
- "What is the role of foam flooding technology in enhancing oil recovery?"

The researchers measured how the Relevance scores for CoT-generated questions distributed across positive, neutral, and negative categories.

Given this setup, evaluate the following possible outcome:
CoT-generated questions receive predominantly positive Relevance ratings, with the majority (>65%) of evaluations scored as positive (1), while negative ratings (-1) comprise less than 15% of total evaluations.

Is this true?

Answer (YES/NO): NO